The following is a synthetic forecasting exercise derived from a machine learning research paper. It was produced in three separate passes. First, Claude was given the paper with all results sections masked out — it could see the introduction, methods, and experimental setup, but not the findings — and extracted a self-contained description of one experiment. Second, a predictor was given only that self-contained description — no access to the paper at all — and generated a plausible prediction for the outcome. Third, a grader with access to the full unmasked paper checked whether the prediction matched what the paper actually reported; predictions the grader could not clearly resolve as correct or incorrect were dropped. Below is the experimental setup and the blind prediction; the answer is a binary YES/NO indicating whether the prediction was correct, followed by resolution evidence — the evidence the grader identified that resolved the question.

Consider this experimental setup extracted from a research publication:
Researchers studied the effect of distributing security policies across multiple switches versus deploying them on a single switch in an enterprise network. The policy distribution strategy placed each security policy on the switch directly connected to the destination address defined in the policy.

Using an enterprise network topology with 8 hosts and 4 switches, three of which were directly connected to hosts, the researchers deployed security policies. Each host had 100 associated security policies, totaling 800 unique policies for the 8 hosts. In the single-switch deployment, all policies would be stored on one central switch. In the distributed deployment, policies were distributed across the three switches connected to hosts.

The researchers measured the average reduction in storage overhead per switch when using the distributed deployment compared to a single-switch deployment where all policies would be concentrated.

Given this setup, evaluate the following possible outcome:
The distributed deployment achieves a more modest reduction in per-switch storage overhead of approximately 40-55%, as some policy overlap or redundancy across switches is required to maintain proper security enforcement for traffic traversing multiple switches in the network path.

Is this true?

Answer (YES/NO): NO